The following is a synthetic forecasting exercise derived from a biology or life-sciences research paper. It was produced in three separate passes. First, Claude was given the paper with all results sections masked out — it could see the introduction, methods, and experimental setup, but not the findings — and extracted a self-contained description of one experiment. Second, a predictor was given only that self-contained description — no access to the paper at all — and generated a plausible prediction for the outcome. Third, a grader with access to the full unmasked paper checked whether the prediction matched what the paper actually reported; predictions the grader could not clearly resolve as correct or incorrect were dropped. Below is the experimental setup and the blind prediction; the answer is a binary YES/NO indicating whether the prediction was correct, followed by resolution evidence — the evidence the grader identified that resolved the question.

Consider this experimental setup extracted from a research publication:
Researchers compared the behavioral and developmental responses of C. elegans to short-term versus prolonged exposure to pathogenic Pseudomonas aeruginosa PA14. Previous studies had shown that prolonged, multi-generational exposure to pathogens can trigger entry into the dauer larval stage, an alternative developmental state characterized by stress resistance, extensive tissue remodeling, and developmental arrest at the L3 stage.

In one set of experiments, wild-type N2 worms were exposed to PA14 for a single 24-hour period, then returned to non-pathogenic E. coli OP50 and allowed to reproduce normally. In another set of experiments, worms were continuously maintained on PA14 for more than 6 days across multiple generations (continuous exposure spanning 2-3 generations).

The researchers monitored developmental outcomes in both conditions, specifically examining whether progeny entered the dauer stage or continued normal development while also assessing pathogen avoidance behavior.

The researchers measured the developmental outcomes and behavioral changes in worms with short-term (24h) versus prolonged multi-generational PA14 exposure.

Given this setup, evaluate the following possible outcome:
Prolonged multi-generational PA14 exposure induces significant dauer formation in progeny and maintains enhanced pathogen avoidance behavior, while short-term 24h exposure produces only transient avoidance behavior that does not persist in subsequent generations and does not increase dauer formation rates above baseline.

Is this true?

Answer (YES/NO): NO